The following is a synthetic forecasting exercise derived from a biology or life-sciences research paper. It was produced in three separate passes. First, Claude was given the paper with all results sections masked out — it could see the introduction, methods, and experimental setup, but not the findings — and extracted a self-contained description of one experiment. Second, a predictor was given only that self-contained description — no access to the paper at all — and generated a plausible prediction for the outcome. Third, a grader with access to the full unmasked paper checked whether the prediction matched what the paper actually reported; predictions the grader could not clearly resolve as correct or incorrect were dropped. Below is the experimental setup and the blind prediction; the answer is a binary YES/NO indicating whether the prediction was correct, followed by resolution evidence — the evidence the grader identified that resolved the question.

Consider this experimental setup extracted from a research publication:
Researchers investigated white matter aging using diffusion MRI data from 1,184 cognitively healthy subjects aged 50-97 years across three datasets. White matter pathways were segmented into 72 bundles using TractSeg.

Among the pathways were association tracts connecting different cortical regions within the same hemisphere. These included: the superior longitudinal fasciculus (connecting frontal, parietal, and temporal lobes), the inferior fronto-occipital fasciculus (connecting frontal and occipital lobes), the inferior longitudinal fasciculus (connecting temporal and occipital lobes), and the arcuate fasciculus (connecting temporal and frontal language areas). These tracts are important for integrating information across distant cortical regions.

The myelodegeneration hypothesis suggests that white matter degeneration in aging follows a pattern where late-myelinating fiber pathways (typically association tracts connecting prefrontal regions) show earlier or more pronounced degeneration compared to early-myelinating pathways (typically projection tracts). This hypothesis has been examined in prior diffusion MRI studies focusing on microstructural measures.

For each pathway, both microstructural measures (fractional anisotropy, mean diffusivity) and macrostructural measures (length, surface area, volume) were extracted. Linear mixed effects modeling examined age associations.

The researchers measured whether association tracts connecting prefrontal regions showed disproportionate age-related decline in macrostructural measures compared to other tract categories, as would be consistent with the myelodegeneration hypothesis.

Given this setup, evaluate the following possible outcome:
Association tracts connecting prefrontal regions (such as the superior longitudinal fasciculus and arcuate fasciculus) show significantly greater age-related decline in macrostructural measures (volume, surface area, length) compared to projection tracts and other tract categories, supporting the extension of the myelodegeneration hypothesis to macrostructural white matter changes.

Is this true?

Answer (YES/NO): NO